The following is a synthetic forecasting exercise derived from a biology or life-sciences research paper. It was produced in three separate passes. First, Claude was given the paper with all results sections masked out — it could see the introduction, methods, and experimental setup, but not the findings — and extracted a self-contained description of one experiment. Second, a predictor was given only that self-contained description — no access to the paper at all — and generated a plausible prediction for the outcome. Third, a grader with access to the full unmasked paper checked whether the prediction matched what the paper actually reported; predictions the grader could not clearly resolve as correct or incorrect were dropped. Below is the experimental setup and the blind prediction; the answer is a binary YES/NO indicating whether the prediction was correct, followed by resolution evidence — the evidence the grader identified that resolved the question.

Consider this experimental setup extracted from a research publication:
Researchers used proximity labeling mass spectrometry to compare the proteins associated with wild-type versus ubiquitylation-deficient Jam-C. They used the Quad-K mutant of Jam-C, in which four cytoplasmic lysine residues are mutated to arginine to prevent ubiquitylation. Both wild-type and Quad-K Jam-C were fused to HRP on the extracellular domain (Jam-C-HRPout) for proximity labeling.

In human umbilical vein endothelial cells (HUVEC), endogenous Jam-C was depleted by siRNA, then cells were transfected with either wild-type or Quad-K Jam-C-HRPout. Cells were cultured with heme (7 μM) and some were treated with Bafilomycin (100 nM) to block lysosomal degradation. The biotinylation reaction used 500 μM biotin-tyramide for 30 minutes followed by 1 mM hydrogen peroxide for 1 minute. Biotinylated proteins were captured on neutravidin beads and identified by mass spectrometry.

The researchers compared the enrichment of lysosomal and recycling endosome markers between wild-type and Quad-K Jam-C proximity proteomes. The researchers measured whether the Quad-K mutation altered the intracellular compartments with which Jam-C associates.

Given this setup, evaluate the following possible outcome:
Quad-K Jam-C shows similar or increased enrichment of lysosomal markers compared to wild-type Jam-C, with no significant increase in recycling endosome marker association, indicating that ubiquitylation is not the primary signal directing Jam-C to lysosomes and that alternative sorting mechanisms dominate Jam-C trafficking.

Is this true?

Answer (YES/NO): NO